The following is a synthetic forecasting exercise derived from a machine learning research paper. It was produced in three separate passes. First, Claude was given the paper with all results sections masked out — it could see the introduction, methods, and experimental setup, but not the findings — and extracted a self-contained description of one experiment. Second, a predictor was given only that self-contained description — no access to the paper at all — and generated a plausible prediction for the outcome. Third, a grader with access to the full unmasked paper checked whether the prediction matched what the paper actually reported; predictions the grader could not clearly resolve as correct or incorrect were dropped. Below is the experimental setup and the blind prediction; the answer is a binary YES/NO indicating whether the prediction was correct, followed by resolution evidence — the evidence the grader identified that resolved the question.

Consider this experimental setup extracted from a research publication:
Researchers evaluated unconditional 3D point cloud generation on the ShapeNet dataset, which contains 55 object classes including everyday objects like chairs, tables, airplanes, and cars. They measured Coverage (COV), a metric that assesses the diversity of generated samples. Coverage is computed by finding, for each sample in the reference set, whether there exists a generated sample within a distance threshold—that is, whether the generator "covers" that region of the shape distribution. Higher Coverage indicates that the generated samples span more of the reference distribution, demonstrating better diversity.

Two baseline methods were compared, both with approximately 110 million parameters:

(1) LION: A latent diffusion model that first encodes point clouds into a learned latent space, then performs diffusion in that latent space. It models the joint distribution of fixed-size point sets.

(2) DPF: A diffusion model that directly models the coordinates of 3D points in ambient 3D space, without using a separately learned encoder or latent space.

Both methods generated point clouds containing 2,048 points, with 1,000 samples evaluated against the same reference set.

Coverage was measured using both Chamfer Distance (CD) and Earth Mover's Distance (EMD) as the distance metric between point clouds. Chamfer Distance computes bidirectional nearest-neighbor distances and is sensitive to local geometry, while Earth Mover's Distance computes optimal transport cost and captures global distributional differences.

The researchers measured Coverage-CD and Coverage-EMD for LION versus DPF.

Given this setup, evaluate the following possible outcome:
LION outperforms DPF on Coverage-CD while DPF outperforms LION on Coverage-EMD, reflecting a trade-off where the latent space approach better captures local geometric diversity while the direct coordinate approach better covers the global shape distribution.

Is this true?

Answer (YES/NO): NO